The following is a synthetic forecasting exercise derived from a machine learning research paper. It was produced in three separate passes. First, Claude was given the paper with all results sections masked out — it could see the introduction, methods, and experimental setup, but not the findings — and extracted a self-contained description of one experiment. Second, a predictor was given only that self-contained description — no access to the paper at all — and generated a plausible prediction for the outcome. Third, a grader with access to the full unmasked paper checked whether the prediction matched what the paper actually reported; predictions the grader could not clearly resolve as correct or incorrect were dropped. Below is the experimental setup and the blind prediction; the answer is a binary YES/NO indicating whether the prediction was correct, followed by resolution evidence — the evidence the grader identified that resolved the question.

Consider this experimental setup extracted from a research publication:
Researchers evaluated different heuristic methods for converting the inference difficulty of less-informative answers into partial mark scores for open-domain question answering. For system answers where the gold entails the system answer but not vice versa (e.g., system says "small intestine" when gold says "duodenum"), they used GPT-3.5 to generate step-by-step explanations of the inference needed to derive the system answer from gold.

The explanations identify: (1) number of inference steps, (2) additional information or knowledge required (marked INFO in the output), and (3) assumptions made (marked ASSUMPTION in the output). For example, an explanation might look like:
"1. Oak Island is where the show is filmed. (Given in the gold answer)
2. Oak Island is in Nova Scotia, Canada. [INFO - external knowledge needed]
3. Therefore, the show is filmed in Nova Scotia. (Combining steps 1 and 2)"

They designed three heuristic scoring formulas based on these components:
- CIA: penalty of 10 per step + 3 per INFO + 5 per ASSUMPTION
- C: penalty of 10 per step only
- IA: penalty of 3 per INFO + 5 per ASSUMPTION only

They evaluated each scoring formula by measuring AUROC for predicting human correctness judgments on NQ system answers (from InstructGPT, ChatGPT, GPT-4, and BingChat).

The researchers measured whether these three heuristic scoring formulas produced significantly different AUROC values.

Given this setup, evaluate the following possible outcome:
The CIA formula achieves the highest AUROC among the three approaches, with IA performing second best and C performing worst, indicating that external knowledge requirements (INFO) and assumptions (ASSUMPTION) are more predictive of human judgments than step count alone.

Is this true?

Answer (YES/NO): NO